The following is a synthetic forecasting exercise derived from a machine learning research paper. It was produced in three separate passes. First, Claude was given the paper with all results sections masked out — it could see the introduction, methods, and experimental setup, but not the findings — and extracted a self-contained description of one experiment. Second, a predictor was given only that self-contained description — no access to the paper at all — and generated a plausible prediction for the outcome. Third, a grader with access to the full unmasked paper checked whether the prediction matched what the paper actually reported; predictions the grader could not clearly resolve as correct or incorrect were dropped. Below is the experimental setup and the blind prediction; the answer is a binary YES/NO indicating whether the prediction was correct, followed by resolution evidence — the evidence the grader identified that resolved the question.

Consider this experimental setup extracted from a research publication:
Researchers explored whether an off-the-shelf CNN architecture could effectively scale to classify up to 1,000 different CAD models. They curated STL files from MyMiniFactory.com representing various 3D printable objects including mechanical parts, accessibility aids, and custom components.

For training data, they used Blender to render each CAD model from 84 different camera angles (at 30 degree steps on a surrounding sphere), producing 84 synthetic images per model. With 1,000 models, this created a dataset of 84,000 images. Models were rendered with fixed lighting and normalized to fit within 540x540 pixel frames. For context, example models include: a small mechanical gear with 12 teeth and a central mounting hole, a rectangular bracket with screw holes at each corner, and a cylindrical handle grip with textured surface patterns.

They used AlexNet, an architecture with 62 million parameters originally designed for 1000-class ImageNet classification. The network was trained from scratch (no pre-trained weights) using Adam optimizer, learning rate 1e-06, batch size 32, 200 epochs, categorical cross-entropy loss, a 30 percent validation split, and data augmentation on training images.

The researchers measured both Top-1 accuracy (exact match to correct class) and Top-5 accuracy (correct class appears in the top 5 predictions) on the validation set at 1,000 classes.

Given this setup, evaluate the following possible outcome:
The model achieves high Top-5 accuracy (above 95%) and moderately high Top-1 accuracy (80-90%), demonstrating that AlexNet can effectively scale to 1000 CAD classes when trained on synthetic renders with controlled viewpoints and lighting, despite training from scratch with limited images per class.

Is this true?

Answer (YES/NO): NO